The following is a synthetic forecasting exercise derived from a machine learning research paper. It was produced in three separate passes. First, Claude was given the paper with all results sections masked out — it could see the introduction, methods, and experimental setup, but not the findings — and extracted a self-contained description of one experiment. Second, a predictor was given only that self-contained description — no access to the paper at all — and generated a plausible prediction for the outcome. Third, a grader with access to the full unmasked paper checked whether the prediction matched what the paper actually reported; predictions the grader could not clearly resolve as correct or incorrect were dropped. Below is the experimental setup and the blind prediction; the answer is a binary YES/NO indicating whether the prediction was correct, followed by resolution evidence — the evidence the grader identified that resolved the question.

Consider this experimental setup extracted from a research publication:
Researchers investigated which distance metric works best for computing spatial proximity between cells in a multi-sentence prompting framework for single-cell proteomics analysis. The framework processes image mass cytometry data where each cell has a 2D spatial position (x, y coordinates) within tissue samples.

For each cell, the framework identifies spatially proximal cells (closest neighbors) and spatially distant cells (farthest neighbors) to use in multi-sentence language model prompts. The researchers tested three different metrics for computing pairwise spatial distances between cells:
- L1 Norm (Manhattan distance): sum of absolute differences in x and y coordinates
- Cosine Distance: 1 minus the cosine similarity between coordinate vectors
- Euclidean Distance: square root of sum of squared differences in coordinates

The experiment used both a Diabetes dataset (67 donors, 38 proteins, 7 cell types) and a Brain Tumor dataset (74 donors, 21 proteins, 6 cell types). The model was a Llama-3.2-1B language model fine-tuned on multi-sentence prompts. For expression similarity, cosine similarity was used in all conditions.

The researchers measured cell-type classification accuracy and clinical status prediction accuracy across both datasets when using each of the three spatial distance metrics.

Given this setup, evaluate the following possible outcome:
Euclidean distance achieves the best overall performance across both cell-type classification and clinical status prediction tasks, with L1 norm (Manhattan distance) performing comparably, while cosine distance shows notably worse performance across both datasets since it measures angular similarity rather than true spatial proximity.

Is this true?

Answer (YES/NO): YES